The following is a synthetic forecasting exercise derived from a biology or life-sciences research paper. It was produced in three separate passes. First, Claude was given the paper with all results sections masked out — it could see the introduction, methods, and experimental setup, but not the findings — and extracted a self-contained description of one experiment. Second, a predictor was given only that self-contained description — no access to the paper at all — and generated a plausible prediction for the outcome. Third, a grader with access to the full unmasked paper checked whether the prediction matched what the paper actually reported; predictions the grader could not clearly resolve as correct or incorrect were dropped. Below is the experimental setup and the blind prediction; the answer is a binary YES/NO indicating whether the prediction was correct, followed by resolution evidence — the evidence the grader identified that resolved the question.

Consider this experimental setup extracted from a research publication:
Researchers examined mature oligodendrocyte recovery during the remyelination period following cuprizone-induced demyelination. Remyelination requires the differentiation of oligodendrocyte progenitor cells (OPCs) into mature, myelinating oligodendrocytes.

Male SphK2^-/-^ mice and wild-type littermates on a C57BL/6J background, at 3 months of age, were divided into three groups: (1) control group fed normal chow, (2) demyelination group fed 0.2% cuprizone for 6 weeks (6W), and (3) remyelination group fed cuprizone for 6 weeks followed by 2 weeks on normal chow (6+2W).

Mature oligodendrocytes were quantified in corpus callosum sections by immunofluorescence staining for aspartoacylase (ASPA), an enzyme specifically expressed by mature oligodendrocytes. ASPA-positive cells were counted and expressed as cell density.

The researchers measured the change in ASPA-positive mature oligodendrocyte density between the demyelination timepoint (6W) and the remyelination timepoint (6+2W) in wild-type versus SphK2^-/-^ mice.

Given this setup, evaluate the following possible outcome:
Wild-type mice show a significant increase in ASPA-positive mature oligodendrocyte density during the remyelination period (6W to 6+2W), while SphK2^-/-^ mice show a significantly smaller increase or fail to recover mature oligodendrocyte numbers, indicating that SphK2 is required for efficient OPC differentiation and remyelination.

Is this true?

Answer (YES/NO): NO